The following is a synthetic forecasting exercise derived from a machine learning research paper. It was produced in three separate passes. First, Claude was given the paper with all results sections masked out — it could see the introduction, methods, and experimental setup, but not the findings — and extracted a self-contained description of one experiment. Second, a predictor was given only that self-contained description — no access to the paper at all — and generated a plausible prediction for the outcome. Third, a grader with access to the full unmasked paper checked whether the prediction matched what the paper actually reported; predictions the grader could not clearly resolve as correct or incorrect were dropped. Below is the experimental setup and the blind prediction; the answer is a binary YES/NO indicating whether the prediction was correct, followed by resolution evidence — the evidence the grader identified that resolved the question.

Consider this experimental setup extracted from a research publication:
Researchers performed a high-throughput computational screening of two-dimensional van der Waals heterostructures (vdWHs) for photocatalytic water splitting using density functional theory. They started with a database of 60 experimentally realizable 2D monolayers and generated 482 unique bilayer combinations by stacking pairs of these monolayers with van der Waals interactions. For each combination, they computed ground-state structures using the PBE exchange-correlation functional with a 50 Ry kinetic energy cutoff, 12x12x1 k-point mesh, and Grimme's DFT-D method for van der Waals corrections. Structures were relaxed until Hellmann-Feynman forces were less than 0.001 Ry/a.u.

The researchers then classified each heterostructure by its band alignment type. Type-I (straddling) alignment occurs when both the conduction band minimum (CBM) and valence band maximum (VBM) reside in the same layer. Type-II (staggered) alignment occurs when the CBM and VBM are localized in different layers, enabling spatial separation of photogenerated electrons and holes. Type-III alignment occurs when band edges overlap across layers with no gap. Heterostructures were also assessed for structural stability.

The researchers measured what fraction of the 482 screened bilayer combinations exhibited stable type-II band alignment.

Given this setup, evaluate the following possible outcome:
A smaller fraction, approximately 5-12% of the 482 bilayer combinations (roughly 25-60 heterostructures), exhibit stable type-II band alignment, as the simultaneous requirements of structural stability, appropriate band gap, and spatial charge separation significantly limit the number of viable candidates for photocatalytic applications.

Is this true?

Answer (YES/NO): NO